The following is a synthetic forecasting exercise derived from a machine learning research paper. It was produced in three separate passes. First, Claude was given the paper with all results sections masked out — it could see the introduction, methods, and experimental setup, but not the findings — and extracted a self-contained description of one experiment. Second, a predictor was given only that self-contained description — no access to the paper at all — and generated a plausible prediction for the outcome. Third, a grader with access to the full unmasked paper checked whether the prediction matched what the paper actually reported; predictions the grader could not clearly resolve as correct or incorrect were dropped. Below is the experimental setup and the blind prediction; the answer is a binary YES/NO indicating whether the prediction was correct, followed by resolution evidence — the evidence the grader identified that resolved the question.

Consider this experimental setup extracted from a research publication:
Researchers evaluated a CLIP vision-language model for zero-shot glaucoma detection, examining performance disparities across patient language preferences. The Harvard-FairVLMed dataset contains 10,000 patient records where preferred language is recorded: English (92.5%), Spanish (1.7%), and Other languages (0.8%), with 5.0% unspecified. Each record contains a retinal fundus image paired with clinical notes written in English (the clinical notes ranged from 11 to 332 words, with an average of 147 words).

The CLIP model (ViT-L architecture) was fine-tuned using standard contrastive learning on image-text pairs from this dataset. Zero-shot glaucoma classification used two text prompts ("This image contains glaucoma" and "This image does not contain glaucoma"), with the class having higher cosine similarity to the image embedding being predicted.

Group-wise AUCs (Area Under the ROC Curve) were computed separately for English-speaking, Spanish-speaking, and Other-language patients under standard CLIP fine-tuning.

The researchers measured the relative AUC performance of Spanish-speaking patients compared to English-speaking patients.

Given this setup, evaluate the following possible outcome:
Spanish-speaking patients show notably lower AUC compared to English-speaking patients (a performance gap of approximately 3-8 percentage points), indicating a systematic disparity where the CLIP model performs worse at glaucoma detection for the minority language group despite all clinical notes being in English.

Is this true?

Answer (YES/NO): NO